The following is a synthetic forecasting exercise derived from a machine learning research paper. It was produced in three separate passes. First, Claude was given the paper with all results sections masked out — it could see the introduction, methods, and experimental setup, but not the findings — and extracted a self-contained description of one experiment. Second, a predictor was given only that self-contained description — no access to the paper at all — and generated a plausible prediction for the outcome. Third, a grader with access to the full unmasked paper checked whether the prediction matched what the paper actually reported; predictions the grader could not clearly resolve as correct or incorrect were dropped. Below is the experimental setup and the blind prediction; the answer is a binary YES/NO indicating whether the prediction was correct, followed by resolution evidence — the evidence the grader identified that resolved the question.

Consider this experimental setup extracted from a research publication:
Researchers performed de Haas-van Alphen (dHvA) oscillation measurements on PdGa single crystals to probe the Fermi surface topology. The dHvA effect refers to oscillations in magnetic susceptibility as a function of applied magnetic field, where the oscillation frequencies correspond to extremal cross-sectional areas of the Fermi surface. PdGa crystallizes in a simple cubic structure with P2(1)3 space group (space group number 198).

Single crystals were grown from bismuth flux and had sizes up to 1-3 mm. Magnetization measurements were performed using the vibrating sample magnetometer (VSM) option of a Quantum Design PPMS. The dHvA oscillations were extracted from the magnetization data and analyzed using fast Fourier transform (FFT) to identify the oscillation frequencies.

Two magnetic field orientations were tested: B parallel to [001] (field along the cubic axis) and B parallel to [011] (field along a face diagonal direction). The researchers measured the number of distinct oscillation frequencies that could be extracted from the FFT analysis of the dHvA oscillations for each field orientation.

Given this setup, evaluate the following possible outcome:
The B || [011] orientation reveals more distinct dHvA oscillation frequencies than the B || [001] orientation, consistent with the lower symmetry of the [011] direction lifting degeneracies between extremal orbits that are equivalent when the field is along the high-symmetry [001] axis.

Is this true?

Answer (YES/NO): NO